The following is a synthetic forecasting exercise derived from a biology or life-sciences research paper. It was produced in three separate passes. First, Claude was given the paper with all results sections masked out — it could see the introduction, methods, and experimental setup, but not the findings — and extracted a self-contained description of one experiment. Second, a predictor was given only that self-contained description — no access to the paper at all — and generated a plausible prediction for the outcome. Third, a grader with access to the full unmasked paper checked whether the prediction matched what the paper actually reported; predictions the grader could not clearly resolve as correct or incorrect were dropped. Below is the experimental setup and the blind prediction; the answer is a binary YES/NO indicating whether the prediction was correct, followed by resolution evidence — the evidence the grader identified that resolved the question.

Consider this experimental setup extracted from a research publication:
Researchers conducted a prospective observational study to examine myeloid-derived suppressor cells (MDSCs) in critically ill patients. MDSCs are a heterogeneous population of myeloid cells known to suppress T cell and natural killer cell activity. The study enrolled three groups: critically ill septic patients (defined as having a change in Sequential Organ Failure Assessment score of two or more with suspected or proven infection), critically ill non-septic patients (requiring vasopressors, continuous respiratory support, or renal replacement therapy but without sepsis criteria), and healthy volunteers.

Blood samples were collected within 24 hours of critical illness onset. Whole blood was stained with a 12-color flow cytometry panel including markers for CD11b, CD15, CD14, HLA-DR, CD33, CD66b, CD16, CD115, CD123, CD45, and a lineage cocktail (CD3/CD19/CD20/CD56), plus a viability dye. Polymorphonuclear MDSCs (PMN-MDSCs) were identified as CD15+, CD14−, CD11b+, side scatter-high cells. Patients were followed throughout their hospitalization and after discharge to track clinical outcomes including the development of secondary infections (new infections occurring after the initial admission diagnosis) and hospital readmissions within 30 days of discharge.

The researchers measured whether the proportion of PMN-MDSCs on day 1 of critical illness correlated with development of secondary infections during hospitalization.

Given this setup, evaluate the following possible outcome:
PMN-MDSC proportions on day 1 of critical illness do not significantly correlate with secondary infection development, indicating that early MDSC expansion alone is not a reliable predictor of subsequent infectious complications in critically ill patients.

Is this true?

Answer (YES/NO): NO